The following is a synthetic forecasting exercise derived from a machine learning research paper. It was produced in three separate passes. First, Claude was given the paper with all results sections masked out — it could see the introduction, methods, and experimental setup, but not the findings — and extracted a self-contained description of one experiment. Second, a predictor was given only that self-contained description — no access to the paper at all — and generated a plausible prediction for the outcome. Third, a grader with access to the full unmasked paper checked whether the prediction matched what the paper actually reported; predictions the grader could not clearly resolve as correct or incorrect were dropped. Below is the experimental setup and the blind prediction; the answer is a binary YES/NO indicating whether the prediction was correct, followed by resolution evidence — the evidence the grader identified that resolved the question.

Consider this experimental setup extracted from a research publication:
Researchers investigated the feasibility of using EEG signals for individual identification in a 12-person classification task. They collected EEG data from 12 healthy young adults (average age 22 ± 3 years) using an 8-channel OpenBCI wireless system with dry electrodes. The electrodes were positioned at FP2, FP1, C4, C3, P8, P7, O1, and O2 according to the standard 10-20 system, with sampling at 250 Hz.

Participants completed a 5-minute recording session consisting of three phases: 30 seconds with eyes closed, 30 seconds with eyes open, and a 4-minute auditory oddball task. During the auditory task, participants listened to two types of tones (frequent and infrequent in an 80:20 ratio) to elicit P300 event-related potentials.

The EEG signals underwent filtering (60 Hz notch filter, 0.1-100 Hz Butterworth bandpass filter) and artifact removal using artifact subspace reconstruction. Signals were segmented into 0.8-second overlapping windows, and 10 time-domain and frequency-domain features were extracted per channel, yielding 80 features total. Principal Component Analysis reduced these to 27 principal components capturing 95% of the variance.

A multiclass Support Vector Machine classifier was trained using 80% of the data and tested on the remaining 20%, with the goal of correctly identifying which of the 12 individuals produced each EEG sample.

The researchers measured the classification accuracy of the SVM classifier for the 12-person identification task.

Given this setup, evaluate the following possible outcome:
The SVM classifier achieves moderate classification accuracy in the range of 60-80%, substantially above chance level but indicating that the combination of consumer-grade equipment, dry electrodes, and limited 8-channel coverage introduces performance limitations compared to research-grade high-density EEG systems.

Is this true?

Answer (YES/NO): NO